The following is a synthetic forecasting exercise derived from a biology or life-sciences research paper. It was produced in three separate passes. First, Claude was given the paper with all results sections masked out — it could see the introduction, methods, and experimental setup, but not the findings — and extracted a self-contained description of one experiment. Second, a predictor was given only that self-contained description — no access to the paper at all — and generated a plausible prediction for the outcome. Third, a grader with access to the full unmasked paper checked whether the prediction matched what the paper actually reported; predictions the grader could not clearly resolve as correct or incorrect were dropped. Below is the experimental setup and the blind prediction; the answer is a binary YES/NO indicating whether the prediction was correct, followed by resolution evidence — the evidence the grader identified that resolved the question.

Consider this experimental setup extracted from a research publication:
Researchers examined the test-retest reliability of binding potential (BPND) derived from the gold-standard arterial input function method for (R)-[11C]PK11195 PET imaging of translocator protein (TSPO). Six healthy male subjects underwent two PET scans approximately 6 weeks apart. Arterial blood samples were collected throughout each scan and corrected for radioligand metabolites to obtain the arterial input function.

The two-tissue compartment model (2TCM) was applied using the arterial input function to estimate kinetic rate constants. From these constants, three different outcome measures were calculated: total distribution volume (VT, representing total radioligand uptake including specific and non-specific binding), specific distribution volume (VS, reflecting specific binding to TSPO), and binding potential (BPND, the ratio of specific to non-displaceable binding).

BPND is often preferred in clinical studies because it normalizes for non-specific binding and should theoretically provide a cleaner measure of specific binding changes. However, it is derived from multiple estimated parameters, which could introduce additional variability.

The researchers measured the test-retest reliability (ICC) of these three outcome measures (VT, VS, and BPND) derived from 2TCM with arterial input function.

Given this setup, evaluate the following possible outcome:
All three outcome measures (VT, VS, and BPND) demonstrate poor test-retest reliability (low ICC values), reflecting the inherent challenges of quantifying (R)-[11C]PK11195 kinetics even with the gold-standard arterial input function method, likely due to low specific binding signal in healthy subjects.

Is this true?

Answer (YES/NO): NO